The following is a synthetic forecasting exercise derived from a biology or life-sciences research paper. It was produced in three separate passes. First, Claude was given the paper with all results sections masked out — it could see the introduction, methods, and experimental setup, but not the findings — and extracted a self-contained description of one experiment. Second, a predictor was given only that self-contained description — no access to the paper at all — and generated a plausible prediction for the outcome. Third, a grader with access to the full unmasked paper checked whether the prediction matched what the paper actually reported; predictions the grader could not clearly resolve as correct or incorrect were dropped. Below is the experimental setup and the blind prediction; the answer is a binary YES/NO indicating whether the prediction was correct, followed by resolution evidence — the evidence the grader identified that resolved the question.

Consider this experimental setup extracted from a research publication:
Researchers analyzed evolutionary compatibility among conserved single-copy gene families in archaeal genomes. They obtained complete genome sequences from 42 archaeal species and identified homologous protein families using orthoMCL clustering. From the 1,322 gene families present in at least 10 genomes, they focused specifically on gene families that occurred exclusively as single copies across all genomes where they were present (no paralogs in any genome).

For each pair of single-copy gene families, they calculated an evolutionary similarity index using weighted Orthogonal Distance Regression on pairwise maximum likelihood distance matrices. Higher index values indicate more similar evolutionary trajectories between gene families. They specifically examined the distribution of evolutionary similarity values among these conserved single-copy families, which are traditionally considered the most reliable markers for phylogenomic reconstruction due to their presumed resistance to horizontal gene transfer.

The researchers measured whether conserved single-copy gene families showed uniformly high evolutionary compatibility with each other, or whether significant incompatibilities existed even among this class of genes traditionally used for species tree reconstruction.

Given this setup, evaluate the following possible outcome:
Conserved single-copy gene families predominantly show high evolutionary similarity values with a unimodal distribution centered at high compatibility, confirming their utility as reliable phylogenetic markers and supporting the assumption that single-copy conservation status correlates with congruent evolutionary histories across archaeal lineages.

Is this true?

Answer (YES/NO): NO